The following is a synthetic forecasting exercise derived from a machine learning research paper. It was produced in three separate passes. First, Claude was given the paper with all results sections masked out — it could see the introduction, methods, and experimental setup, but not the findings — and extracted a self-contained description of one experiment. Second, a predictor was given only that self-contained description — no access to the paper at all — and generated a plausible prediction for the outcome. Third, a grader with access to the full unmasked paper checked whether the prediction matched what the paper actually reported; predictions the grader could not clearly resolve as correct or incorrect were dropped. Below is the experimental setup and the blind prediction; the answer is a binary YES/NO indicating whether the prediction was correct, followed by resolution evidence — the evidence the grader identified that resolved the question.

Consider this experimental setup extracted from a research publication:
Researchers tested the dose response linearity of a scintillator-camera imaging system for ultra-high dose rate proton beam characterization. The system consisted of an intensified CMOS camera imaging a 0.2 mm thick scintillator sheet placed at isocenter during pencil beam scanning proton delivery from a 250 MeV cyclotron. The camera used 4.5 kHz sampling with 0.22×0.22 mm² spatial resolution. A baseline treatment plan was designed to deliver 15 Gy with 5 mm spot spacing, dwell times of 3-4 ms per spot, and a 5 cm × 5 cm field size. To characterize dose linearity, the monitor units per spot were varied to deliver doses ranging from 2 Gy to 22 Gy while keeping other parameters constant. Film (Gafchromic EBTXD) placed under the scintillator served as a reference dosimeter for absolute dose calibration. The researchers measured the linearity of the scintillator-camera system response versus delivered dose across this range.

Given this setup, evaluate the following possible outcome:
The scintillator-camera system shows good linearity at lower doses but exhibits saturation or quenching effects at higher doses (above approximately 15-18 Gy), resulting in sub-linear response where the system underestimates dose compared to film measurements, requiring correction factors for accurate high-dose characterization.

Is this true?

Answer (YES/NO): NO